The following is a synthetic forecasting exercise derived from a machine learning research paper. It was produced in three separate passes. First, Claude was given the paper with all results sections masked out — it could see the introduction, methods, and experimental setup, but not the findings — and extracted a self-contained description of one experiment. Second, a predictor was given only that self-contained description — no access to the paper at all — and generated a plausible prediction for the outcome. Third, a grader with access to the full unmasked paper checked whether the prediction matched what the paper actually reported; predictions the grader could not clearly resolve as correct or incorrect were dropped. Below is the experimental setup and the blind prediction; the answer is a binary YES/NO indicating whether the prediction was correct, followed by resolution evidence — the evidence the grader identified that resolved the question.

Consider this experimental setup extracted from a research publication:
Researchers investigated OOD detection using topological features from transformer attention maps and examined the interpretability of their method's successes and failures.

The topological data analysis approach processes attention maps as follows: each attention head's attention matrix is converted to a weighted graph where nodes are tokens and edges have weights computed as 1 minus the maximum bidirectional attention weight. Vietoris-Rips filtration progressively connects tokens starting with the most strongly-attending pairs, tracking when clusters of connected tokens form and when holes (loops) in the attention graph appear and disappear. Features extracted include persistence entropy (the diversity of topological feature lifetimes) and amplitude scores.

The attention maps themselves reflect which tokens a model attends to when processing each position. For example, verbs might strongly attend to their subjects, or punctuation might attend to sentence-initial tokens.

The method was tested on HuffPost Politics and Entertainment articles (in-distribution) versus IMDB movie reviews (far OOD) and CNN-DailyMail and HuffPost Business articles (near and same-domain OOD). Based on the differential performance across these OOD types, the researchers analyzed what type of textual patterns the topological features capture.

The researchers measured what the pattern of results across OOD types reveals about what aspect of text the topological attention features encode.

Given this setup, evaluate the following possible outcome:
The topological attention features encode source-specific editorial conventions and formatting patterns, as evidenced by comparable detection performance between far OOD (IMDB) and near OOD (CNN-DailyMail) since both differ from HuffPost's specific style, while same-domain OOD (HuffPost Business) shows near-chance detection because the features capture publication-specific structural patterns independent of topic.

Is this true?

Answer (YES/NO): NO